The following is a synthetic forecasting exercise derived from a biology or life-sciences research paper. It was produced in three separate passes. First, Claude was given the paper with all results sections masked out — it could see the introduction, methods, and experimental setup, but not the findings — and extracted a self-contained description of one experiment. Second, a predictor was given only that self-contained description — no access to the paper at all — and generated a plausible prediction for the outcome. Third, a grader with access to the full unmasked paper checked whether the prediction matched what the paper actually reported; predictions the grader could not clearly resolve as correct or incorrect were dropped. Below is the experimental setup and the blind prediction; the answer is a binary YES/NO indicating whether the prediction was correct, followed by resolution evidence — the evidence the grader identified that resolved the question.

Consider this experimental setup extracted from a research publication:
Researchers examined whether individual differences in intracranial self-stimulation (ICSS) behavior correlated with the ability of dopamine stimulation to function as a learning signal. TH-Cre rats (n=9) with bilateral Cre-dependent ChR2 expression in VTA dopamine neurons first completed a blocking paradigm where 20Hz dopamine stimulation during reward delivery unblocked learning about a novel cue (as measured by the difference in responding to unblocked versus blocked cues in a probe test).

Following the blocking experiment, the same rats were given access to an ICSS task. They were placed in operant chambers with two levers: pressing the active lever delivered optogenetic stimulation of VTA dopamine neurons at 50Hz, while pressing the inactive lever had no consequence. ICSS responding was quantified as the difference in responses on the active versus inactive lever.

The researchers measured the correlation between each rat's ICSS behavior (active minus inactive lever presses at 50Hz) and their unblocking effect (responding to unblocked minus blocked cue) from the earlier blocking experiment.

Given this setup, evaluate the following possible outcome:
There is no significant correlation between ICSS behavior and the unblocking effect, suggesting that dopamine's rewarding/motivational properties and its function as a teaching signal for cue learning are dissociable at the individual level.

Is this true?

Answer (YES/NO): NO